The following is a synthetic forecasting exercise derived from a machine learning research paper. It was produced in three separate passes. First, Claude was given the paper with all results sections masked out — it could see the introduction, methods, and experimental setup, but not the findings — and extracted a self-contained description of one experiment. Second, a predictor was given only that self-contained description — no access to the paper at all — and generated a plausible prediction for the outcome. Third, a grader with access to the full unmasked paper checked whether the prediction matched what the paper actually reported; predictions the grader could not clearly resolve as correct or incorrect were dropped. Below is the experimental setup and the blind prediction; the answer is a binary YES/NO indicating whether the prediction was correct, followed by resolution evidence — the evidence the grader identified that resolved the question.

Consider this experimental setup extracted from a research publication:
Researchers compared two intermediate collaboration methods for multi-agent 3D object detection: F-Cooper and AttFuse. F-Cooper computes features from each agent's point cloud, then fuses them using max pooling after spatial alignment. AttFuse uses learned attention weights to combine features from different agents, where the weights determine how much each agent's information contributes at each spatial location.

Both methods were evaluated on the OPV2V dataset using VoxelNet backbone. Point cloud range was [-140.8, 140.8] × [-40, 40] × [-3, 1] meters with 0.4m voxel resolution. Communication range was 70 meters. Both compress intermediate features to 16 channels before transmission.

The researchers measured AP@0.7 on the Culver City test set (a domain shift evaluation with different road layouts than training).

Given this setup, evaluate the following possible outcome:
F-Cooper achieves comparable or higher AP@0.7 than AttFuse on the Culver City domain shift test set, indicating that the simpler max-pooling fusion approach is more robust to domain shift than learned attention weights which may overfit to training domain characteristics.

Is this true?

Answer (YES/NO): NO